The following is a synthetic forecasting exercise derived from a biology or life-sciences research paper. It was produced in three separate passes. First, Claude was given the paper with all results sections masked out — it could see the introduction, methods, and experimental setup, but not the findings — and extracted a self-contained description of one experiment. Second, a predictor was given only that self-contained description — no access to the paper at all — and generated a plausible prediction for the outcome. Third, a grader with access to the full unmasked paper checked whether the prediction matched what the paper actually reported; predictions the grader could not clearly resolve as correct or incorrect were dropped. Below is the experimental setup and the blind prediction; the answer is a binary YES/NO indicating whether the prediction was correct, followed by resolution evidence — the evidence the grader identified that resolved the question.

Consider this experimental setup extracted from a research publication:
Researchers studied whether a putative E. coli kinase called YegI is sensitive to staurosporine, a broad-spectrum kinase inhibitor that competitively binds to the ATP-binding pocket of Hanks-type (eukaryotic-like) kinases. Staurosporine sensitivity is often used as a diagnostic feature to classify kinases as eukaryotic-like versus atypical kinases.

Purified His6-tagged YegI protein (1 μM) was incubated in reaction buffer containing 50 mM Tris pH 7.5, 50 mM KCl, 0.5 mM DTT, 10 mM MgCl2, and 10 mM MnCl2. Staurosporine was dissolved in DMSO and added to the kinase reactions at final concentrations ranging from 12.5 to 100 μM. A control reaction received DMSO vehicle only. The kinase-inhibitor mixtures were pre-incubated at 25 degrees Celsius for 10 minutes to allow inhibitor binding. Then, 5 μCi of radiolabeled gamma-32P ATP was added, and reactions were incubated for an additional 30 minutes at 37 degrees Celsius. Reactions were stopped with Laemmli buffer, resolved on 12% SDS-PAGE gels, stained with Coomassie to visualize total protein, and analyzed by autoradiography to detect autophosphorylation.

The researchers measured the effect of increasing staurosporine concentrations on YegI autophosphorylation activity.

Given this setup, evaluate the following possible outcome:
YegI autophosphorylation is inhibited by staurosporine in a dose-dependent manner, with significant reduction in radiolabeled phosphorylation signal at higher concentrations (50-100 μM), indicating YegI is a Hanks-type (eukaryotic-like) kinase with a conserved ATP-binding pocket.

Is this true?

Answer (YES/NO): YES